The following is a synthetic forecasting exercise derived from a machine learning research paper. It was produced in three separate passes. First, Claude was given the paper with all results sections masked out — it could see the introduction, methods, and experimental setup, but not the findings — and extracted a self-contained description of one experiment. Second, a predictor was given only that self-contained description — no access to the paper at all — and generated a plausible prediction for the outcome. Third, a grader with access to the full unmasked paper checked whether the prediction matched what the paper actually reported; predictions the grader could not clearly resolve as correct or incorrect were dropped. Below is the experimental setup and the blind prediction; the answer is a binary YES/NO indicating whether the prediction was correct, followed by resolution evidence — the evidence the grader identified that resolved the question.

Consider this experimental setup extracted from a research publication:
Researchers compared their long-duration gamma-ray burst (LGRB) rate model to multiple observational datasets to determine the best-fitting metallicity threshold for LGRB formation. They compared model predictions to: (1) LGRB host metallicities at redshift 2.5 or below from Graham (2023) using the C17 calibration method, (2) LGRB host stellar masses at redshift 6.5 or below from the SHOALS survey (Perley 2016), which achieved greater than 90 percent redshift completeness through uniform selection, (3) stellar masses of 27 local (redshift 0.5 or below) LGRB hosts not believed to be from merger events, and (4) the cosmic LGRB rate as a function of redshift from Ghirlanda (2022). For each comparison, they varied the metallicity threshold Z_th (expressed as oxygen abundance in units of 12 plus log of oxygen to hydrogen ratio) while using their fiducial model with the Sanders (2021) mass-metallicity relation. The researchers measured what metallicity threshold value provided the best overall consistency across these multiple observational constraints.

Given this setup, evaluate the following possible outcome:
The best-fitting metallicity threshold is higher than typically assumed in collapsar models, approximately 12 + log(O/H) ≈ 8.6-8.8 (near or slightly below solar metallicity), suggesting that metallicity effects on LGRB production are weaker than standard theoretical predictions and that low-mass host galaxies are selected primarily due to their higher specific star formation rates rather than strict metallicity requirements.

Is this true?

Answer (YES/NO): NO